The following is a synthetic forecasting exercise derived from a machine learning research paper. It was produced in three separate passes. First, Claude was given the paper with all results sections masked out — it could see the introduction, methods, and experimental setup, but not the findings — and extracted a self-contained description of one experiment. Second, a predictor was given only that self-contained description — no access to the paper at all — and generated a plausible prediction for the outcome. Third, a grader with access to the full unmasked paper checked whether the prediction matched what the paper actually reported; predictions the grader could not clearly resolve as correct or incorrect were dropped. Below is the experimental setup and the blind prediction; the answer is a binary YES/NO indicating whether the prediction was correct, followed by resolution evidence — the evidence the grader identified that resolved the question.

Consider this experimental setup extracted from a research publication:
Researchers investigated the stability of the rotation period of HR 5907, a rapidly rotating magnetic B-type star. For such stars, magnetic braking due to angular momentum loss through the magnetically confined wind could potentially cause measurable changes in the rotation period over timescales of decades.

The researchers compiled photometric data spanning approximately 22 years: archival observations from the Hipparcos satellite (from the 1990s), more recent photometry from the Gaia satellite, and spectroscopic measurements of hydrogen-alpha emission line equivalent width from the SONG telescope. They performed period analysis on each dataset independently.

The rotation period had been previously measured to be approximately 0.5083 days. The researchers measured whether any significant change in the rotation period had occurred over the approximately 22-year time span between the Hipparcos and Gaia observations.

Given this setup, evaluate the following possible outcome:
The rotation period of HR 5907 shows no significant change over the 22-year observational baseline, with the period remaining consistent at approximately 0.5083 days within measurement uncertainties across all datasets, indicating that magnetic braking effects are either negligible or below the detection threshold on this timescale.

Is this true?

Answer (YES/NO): YES